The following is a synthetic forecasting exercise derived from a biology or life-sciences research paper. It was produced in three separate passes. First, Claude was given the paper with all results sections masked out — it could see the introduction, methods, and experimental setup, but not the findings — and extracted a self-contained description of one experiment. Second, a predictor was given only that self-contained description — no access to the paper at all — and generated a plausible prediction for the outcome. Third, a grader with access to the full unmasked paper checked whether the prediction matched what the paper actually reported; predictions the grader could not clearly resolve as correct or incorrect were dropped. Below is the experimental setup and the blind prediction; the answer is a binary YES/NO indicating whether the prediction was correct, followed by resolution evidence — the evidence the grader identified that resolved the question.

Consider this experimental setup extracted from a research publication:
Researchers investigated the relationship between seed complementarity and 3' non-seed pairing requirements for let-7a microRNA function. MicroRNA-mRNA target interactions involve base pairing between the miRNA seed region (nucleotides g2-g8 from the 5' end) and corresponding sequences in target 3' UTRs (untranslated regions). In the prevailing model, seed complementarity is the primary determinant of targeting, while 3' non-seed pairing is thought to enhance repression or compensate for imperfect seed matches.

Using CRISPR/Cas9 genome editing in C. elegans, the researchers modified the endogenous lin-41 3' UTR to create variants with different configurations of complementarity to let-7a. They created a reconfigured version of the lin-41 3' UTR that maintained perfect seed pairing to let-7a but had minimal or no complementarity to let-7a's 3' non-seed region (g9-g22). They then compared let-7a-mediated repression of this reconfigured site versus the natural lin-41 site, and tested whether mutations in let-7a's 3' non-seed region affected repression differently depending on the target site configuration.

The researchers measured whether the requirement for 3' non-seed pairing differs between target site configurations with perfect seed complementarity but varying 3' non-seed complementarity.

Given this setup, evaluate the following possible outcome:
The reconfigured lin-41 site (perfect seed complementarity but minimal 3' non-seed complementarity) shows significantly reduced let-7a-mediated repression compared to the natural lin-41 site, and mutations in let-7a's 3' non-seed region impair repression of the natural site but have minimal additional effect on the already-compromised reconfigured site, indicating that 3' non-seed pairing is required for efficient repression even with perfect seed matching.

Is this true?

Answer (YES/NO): YES